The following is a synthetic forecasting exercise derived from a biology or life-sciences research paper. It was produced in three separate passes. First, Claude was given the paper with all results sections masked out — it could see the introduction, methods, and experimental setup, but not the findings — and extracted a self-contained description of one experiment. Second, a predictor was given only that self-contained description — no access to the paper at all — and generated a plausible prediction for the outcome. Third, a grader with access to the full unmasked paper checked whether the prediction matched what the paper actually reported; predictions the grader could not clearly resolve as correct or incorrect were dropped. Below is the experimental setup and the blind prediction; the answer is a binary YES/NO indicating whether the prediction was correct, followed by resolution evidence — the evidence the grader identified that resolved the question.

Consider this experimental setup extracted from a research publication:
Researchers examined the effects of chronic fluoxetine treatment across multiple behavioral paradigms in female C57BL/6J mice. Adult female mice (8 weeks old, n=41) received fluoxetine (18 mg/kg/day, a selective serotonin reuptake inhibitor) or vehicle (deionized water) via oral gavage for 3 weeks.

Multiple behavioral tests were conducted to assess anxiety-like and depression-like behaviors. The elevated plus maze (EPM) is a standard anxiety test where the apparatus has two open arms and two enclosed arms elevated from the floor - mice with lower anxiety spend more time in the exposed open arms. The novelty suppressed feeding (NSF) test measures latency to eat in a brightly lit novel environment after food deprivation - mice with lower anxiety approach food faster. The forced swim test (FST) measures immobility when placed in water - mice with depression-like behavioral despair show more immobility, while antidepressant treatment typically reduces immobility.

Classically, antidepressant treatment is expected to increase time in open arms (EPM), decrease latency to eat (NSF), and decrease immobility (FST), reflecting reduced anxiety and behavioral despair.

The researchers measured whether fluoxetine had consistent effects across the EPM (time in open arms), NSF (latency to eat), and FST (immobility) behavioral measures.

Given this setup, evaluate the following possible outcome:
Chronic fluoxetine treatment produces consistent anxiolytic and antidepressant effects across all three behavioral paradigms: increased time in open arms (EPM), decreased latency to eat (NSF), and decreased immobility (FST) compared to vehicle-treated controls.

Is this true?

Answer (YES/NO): YES